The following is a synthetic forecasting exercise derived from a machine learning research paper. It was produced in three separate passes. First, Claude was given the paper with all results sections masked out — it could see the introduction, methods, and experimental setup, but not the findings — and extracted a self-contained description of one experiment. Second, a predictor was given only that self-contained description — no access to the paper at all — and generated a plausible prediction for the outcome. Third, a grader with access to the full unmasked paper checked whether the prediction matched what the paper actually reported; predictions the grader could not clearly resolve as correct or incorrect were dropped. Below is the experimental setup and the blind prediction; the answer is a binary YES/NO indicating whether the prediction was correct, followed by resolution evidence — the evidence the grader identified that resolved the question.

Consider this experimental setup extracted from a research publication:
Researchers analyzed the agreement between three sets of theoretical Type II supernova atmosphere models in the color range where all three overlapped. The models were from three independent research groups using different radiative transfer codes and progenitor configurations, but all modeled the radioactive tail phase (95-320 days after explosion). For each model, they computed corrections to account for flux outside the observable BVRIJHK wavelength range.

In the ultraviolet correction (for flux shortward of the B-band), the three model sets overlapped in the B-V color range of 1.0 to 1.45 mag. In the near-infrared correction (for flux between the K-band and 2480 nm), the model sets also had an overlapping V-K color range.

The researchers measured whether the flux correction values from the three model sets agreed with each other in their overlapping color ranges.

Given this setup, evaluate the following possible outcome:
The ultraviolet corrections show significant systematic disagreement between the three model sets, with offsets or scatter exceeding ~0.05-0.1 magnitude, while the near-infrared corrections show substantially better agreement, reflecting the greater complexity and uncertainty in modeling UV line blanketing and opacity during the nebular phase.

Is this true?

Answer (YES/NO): NO